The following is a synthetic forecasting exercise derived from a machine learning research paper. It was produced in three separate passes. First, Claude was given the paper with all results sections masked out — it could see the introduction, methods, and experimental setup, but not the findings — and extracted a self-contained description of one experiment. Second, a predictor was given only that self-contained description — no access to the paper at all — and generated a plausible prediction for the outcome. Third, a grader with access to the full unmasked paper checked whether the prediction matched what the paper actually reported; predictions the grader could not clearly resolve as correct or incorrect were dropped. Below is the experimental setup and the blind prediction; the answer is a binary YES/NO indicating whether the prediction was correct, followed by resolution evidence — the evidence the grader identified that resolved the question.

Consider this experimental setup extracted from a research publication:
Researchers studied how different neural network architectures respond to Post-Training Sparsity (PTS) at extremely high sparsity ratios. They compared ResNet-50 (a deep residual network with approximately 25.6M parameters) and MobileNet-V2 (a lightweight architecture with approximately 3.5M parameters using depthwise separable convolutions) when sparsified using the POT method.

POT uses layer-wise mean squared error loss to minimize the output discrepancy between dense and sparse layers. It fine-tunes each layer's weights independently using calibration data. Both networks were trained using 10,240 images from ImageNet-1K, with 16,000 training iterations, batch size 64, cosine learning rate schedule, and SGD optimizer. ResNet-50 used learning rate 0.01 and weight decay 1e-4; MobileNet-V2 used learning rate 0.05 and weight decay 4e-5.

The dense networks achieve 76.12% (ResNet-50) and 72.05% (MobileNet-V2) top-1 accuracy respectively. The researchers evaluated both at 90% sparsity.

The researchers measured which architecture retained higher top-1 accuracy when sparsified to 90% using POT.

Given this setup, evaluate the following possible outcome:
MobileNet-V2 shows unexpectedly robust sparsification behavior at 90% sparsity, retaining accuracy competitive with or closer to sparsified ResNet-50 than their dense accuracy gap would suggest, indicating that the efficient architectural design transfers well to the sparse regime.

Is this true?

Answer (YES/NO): NO